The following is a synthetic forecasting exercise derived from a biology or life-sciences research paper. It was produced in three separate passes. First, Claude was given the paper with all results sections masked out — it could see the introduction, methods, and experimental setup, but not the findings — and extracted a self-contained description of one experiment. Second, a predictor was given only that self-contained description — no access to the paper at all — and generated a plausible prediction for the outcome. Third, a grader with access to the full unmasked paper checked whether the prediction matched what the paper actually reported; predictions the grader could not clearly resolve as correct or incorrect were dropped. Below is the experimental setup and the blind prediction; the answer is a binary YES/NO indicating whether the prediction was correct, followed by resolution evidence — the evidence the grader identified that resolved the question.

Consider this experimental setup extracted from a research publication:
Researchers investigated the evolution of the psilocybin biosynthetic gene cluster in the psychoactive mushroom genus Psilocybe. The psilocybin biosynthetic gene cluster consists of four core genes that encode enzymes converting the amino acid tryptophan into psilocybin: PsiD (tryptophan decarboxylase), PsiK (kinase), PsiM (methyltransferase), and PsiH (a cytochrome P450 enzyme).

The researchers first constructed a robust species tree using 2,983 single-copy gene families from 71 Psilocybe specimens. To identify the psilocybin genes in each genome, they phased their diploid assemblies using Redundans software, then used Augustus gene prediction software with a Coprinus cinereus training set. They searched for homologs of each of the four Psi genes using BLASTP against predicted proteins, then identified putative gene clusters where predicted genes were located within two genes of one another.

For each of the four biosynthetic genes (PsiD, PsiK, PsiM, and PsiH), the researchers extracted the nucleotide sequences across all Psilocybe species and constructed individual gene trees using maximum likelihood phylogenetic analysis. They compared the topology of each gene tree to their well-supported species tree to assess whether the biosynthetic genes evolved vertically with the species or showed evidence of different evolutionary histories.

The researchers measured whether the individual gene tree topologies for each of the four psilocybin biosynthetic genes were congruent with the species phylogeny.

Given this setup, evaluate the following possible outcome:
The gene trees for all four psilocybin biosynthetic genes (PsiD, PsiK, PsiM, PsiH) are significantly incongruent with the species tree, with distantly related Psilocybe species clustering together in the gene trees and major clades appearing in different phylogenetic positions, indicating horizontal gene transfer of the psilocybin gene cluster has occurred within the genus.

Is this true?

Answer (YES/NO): NO